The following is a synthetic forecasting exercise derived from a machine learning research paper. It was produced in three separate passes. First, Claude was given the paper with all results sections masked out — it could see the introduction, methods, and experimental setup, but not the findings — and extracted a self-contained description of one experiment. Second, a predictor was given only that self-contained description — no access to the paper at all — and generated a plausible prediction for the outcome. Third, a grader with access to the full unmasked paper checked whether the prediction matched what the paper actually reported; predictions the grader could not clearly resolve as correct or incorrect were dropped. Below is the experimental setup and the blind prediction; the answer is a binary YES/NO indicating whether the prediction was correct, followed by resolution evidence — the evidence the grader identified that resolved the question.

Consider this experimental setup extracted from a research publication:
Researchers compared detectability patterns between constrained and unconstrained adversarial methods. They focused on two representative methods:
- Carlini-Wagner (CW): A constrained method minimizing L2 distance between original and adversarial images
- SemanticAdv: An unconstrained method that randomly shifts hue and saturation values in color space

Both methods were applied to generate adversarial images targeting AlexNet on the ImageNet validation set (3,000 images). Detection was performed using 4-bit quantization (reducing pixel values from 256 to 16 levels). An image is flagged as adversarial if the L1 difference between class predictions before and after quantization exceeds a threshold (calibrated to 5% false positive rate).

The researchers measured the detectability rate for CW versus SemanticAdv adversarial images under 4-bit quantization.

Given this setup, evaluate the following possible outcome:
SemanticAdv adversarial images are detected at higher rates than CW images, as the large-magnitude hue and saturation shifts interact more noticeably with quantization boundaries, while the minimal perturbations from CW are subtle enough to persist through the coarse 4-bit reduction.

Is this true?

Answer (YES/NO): NO